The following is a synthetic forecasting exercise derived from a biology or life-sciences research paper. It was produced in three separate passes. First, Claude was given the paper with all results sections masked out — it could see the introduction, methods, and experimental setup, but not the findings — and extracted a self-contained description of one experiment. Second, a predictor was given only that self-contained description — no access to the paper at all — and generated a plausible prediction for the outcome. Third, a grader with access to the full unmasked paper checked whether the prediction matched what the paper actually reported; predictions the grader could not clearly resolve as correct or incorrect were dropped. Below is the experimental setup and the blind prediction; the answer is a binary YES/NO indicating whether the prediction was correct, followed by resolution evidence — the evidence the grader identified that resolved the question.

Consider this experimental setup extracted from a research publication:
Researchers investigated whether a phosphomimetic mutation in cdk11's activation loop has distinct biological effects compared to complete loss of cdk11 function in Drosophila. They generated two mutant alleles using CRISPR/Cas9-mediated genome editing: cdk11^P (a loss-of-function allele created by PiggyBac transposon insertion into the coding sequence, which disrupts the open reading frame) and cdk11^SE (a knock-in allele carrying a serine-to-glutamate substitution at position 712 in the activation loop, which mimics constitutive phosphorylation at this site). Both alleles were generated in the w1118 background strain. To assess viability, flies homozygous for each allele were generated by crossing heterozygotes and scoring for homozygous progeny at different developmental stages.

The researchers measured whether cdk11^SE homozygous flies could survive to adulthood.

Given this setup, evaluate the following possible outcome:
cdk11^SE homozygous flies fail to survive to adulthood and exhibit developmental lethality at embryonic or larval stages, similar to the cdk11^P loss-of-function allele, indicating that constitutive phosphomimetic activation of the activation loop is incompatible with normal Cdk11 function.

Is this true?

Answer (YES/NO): NO